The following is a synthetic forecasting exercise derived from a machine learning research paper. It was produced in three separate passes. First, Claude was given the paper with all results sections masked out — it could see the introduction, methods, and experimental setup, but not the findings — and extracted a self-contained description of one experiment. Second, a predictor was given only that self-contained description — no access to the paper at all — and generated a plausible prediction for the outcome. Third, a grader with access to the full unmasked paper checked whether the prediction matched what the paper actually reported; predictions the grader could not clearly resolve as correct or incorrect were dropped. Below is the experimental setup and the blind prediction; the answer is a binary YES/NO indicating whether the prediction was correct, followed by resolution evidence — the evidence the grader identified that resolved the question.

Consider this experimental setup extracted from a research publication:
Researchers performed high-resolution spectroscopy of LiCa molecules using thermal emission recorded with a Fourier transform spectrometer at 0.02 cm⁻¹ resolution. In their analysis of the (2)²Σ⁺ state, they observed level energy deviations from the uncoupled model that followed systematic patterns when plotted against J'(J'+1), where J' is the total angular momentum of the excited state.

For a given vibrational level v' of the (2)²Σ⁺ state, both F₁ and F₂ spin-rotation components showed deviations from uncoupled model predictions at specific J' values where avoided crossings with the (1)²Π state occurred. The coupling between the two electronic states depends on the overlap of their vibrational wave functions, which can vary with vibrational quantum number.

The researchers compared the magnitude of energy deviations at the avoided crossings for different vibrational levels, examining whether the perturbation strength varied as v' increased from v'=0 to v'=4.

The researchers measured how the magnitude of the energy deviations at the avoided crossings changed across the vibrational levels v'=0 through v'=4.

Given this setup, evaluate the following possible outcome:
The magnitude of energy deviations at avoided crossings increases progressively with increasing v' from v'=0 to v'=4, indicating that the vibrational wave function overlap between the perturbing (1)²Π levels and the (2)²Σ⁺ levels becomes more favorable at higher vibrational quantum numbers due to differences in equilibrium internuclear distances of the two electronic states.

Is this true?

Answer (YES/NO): YES